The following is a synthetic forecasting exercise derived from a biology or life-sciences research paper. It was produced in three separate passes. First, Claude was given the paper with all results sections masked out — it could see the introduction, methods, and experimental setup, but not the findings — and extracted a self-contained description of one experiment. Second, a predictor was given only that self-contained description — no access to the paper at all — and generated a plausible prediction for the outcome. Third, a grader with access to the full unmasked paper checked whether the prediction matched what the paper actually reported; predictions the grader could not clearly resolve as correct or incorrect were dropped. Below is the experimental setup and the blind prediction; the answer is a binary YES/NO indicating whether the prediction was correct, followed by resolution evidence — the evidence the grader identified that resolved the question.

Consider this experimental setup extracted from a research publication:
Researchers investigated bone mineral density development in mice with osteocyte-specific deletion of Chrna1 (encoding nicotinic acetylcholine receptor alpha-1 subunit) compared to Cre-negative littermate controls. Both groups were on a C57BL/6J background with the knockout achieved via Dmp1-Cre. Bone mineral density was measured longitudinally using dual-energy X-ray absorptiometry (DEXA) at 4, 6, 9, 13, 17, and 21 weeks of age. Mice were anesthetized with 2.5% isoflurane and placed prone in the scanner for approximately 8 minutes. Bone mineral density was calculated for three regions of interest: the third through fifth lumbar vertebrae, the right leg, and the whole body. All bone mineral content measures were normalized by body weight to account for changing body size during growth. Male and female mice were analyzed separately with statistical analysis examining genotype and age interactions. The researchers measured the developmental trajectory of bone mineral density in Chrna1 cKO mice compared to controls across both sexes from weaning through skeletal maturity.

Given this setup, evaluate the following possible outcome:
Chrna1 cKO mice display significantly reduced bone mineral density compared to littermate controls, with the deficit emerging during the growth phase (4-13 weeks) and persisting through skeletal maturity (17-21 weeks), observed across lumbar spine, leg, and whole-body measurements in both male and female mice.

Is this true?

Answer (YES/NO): NO